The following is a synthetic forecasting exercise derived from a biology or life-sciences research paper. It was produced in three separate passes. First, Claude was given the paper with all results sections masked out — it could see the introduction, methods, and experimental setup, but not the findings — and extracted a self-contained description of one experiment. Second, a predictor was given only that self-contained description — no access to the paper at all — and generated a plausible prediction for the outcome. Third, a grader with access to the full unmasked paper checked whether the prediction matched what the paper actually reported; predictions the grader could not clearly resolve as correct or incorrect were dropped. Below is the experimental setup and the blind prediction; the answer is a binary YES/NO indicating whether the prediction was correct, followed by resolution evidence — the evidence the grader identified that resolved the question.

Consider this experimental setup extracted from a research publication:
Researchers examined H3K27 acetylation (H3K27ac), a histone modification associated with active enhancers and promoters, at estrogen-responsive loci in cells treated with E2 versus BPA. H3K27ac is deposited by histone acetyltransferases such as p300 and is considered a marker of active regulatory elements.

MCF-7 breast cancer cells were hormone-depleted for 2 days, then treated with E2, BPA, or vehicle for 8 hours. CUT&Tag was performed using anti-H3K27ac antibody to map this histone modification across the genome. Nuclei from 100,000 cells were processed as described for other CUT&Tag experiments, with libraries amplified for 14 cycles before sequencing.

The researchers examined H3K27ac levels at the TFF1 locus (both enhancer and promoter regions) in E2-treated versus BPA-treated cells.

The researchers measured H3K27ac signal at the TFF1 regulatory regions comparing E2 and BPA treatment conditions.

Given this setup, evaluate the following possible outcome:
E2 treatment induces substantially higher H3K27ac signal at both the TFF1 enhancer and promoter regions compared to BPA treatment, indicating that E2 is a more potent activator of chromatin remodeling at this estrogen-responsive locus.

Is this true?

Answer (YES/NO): NO